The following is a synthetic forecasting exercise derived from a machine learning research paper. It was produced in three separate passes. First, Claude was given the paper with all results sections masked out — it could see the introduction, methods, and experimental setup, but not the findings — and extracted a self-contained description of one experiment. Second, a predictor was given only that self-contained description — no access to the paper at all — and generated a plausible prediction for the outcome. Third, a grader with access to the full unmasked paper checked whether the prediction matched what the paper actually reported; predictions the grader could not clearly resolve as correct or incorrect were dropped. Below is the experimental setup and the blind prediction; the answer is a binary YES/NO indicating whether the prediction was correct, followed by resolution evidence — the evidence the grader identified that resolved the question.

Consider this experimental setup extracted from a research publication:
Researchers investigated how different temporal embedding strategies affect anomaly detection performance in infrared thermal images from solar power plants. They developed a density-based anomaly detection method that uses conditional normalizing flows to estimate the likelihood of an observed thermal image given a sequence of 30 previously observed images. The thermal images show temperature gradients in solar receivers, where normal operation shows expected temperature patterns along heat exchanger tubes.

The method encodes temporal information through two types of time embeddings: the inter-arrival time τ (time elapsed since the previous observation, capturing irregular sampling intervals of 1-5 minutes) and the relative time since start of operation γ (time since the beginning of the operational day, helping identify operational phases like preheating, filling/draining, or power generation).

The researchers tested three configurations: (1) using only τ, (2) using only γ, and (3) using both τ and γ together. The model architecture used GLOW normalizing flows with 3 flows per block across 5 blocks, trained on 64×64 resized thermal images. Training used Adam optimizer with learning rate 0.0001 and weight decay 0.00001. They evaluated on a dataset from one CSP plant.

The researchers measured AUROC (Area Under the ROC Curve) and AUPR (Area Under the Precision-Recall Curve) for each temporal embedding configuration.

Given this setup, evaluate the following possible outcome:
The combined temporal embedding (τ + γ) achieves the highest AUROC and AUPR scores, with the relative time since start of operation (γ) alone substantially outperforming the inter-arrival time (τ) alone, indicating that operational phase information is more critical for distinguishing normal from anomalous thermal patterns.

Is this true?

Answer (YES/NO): NO